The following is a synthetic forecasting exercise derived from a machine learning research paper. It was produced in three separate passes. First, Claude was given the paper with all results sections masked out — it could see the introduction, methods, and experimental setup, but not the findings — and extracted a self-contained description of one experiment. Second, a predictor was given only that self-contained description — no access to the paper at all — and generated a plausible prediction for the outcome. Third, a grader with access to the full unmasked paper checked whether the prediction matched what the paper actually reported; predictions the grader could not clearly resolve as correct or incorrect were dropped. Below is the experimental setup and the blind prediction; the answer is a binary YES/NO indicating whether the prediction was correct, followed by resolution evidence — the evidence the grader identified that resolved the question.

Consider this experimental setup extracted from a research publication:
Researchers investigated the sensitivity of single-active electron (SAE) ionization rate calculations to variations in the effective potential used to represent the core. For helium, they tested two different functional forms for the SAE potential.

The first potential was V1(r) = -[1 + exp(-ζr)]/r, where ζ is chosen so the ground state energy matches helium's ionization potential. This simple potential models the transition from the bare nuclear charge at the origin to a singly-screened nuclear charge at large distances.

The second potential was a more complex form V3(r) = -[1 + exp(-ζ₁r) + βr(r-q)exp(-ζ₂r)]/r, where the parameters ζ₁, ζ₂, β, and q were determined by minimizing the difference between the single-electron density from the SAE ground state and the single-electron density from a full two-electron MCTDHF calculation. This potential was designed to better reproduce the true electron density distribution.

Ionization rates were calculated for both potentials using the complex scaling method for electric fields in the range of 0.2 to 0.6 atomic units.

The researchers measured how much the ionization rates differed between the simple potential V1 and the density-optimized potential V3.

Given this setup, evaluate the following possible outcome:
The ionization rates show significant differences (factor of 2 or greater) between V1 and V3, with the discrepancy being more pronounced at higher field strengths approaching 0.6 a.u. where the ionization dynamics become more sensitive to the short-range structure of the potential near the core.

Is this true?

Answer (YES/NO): NO